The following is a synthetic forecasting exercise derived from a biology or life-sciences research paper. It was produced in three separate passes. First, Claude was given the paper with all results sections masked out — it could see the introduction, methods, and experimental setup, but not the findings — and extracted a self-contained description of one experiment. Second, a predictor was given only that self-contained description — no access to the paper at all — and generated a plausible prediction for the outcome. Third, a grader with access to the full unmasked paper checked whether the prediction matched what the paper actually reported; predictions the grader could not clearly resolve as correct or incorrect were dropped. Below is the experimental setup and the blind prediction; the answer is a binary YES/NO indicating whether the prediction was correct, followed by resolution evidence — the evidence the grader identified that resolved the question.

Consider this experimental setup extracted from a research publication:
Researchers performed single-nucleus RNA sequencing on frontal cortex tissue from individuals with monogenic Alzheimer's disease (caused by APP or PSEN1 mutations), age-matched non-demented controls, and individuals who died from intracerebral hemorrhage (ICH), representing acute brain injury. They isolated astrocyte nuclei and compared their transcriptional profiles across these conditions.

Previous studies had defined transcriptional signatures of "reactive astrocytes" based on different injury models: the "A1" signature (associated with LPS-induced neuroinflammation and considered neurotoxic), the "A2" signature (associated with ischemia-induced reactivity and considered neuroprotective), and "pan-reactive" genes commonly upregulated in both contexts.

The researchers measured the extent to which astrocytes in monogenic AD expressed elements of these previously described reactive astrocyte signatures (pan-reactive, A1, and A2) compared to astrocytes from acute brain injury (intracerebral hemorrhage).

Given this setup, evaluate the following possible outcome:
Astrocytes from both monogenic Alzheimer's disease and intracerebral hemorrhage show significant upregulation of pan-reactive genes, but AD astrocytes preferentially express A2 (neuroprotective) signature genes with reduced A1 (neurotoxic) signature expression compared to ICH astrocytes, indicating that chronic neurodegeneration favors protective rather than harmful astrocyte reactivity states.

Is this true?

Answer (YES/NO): NO